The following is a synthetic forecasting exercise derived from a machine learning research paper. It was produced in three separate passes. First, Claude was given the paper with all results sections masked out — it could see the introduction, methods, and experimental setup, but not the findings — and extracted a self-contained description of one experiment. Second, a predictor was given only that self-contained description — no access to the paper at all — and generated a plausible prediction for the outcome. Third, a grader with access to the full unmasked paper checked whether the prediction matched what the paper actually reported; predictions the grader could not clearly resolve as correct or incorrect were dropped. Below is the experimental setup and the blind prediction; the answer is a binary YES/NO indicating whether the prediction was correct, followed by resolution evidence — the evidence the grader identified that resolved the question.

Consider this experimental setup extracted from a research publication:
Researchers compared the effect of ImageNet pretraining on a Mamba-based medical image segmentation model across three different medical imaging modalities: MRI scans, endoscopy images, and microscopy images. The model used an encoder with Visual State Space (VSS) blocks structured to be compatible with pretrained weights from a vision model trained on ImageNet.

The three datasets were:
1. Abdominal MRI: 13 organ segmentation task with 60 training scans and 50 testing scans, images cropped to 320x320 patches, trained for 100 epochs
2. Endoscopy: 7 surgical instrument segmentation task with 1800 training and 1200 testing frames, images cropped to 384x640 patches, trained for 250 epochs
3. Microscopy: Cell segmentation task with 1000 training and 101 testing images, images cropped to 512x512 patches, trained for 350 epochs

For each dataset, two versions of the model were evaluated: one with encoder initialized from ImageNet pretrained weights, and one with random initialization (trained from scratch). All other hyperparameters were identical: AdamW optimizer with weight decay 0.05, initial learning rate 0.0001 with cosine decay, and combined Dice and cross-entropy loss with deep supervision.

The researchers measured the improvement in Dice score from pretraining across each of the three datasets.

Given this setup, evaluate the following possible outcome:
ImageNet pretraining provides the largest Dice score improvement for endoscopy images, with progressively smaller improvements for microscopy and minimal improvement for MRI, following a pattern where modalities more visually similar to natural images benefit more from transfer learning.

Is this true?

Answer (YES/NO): NO